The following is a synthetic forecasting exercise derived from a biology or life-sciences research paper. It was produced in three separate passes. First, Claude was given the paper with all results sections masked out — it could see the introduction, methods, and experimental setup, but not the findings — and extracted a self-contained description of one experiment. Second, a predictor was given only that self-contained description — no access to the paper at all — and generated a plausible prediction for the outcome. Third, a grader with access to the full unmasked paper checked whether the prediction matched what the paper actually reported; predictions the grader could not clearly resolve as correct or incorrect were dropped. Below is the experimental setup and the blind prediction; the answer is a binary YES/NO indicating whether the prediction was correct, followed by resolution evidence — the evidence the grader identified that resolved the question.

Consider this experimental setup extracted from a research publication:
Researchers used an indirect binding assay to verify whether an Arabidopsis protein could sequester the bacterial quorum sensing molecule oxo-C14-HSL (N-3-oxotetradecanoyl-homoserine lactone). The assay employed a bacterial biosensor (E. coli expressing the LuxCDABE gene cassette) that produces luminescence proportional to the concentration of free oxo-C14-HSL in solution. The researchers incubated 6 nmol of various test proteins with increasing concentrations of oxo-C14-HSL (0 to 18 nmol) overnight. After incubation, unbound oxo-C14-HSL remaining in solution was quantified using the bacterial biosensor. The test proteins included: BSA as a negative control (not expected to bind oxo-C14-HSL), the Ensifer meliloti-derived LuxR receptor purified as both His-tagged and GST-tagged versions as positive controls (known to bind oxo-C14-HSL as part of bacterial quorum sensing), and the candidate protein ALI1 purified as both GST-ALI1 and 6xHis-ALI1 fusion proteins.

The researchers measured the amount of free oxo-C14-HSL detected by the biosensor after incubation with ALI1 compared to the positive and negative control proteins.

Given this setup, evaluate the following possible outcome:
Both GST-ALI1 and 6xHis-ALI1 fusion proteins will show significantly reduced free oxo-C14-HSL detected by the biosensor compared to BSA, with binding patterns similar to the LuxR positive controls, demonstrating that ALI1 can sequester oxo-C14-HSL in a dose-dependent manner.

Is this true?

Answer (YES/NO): NO